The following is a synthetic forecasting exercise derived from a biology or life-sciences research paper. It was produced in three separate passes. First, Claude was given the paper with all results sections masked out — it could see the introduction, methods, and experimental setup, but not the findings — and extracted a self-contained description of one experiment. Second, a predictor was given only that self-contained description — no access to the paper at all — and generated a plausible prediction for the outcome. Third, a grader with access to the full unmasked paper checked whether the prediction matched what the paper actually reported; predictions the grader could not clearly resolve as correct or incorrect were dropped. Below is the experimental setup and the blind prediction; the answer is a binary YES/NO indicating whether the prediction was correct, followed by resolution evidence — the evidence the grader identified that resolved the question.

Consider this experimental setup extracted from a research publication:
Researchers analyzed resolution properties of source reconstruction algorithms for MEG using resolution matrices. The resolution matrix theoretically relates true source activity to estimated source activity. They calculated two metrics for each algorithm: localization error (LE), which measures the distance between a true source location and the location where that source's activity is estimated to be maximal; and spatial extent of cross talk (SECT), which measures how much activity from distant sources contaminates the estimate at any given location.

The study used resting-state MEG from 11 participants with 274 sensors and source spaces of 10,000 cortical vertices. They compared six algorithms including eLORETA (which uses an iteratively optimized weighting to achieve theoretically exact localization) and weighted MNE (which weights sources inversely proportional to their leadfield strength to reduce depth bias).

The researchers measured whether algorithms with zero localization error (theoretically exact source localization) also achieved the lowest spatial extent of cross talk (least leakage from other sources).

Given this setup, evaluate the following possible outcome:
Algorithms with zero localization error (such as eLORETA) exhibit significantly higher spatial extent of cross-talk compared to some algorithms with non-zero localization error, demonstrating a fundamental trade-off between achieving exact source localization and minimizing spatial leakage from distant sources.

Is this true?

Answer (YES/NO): YES